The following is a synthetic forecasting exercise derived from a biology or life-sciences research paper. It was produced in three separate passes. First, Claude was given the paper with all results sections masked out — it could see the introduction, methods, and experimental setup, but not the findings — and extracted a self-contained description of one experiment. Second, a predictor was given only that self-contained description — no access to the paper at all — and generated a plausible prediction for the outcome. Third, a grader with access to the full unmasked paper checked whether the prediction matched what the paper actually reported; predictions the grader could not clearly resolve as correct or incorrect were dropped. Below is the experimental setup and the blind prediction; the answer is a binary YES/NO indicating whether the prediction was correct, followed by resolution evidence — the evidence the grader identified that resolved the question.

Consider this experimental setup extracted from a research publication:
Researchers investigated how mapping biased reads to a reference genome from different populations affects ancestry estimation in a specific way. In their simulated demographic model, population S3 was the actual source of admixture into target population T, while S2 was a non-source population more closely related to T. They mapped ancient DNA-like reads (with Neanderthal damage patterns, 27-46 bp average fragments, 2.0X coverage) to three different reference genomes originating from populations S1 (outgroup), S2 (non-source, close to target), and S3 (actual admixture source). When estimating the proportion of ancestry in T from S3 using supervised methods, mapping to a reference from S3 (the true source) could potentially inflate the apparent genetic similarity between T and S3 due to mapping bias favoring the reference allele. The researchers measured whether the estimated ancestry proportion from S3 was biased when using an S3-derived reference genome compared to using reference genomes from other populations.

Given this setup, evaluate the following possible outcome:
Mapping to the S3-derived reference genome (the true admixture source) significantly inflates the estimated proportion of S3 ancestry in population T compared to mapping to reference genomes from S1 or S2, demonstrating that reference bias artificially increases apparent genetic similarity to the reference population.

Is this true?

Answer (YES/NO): NO